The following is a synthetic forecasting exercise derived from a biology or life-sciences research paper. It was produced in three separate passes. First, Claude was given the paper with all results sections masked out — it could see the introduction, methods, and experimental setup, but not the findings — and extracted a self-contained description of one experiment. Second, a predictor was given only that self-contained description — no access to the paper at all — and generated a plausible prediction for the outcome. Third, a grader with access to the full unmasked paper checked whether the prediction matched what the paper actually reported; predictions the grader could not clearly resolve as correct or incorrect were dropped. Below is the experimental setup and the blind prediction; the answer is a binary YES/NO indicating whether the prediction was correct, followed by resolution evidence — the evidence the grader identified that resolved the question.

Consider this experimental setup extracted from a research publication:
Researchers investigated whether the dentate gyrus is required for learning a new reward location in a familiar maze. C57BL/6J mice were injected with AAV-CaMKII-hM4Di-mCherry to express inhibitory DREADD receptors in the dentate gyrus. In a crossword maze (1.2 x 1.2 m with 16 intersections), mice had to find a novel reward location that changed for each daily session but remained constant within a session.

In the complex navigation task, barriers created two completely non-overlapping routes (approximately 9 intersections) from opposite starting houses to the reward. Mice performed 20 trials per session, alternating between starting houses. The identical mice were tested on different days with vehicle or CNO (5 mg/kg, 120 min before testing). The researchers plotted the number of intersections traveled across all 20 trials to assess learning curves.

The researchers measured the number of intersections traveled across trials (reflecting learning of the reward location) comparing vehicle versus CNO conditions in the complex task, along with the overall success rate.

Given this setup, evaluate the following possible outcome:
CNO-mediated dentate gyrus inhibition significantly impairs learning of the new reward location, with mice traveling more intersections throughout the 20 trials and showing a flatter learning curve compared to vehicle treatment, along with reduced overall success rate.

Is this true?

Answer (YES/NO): NO